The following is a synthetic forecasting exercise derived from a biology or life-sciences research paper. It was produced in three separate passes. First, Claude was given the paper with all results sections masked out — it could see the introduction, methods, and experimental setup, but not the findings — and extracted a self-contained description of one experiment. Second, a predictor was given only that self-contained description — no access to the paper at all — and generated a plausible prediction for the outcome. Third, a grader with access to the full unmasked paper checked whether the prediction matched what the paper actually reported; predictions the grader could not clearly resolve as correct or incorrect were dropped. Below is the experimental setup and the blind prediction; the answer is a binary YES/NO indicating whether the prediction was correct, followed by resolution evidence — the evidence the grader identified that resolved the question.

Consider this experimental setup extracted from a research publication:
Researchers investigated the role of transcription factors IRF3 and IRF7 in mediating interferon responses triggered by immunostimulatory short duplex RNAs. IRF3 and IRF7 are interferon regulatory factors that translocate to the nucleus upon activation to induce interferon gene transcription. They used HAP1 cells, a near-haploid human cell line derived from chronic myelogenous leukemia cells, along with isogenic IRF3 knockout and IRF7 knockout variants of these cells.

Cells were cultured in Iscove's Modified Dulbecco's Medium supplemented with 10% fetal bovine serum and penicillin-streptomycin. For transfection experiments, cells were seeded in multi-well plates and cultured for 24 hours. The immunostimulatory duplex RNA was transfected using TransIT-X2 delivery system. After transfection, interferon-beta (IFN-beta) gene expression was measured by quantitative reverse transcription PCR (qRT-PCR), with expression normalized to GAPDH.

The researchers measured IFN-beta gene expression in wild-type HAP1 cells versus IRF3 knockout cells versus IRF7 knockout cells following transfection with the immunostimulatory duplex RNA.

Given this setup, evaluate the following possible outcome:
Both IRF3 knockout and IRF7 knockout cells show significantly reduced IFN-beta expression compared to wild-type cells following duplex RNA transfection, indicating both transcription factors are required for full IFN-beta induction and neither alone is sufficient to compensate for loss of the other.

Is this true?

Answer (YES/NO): NO